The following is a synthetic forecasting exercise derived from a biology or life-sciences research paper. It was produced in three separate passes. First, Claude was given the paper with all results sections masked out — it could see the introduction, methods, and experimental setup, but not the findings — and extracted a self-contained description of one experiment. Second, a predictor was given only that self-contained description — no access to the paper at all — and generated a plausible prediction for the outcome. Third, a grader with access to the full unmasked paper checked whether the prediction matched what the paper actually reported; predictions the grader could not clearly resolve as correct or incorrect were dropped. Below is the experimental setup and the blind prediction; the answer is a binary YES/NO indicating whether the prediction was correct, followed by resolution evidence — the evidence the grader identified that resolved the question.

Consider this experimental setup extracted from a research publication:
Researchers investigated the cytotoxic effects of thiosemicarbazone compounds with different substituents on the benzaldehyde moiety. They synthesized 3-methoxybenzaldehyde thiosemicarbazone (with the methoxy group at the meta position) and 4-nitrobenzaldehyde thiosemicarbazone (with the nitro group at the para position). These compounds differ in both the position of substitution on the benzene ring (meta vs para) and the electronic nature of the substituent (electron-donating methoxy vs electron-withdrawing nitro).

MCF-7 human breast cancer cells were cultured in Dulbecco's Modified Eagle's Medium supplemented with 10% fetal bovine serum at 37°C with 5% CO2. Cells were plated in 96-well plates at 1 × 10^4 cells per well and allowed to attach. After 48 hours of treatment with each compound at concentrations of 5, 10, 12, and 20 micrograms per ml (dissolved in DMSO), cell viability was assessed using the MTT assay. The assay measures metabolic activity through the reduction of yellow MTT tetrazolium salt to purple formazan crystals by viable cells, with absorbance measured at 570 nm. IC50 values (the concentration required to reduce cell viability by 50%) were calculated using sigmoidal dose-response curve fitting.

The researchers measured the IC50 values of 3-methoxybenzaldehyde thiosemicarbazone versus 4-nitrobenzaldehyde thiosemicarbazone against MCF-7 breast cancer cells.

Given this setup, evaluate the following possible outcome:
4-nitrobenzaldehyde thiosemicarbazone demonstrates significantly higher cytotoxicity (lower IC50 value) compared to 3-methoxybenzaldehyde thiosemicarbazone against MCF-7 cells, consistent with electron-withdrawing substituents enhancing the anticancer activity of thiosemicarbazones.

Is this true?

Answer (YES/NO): NO